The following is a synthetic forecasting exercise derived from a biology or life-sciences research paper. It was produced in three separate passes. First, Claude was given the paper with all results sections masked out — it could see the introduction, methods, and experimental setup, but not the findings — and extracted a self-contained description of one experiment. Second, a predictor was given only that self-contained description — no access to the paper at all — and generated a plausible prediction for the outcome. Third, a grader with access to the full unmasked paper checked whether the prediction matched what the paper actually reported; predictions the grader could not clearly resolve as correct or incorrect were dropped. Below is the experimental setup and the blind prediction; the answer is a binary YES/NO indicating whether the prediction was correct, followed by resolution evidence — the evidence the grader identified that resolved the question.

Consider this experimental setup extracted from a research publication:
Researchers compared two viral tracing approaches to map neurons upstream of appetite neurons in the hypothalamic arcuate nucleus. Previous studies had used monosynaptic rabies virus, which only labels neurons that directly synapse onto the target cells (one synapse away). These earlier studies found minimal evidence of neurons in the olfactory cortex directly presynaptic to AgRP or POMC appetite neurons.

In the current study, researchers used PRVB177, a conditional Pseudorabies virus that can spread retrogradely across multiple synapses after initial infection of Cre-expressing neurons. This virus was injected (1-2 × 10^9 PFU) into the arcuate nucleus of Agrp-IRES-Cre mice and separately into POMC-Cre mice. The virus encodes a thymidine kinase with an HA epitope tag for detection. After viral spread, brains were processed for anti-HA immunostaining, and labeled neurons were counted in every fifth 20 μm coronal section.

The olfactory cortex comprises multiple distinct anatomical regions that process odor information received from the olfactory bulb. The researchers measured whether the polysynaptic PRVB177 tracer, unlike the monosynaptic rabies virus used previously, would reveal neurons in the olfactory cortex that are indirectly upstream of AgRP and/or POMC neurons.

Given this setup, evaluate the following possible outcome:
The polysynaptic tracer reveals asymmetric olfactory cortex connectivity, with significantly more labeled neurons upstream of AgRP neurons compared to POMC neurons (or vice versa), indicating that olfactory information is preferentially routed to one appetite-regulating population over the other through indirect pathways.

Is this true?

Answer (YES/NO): NO